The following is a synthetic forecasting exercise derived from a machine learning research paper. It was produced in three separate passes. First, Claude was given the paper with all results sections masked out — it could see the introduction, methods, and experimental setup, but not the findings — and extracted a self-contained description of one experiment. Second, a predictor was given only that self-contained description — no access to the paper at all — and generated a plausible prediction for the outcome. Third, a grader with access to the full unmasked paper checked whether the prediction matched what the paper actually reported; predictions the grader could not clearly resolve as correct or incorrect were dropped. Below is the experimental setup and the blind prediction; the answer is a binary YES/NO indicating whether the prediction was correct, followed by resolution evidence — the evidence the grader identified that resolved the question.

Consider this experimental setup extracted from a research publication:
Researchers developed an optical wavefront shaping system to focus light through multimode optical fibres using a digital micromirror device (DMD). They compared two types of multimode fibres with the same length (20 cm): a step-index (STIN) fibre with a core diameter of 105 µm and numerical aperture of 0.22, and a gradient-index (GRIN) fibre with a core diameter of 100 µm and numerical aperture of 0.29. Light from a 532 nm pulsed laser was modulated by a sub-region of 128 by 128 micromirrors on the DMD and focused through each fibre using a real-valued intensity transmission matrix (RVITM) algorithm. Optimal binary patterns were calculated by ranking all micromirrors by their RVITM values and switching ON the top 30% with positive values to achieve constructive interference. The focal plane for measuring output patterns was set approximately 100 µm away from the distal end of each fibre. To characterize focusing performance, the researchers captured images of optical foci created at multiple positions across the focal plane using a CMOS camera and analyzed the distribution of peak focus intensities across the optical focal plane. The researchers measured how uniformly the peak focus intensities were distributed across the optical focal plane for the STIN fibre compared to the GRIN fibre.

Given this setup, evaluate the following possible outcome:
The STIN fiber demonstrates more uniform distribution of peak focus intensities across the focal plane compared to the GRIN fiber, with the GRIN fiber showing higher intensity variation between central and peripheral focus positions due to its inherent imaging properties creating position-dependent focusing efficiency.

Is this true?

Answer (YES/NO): NO